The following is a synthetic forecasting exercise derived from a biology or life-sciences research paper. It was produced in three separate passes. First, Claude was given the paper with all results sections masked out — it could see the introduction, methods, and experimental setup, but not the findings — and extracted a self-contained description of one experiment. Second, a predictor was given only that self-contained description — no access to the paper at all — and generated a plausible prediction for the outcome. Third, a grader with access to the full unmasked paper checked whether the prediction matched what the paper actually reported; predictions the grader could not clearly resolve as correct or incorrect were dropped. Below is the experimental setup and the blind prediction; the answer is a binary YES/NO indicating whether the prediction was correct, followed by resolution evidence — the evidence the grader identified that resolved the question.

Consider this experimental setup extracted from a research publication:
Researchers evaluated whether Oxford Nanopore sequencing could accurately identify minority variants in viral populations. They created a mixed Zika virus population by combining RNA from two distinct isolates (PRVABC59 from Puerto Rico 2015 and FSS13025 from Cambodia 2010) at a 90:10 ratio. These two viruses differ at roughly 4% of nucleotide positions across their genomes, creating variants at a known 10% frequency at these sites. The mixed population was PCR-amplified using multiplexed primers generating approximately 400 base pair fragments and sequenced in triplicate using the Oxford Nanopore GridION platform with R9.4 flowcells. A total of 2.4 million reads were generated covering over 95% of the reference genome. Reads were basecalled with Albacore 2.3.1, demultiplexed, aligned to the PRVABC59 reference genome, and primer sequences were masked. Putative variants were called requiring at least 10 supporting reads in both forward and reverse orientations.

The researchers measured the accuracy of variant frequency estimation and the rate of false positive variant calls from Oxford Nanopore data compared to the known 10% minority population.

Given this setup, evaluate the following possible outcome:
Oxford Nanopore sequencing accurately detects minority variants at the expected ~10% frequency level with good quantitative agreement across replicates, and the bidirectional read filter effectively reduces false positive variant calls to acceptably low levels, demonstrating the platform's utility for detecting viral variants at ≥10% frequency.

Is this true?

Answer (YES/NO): NO